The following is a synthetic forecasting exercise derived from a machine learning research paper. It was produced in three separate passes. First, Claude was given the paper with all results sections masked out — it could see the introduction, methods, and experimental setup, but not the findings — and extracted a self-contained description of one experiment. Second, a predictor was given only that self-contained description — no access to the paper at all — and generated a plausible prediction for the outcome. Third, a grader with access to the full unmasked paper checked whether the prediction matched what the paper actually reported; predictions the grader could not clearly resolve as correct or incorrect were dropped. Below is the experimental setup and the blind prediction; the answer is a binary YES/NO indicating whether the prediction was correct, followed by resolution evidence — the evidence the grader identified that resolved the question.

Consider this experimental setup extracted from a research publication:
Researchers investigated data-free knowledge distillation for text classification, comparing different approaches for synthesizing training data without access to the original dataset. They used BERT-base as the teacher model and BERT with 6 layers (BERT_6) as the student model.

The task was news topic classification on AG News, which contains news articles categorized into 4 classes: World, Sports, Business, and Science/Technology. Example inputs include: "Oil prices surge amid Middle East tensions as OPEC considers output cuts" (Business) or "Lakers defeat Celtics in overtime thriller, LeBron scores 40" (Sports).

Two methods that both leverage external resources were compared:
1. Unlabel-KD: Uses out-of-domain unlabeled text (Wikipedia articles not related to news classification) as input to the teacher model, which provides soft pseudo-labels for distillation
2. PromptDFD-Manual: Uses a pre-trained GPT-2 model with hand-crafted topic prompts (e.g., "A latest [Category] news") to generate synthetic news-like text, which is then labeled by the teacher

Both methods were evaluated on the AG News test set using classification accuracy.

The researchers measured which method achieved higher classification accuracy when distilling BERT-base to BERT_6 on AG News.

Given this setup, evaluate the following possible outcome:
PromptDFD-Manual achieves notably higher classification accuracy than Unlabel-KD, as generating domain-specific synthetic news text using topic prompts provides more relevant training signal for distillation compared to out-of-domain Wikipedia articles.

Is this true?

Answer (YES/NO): YES